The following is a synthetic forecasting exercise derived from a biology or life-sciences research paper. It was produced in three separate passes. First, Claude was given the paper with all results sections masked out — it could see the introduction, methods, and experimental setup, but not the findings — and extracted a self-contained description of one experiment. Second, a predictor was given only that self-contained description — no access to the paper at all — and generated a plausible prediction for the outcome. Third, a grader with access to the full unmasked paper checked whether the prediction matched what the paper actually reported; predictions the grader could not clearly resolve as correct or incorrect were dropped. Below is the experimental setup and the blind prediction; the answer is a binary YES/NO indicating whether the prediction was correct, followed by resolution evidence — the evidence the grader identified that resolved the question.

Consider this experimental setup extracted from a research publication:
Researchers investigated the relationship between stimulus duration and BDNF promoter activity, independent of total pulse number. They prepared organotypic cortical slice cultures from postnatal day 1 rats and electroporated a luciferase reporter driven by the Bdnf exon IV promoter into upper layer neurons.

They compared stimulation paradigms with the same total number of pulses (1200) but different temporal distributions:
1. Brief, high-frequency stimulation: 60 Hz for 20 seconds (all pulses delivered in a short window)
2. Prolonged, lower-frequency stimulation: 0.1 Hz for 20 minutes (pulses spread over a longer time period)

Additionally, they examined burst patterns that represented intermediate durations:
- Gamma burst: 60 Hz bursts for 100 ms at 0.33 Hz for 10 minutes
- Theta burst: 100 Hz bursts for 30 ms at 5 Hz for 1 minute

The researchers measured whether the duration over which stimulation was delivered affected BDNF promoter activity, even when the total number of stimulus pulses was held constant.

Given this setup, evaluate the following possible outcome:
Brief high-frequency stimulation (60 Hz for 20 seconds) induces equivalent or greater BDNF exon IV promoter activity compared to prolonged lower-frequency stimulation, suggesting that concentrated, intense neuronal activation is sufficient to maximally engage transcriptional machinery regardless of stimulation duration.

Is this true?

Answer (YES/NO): NO